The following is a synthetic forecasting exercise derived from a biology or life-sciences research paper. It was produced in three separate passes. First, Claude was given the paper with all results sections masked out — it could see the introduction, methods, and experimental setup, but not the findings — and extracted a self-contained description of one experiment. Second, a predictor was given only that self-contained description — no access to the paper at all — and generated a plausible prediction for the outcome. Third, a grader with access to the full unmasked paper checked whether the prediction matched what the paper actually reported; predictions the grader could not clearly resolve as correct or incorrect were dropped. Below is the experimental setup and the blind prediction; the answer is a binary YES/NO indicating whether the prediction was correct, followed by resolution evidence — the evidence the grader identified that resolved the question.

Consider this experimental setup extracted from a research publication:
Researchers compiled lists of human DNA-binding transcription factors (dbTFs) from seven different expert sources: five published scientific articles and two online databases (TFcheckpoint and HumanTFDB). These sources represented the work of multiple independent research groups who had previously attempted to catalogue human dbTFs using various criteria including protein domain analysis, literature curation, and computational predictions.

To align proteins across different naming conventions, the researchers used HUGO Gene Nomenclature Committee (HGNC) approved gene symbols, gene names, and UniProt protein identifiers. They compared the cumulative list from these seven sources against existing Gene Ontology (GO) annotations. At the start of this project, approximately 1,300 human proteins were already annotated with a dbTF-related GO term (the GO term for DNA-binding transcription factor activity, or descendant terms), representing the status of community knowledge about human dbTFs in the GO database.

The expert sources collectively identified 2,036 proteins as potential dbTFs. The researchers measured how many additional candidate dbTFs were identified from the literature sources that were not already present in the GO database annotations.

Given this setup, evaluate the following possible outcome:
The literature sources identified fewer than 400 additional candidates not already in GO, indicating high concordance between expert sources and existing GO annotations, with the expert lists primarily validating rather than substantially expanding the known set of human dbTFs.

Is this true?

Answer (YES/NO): NO